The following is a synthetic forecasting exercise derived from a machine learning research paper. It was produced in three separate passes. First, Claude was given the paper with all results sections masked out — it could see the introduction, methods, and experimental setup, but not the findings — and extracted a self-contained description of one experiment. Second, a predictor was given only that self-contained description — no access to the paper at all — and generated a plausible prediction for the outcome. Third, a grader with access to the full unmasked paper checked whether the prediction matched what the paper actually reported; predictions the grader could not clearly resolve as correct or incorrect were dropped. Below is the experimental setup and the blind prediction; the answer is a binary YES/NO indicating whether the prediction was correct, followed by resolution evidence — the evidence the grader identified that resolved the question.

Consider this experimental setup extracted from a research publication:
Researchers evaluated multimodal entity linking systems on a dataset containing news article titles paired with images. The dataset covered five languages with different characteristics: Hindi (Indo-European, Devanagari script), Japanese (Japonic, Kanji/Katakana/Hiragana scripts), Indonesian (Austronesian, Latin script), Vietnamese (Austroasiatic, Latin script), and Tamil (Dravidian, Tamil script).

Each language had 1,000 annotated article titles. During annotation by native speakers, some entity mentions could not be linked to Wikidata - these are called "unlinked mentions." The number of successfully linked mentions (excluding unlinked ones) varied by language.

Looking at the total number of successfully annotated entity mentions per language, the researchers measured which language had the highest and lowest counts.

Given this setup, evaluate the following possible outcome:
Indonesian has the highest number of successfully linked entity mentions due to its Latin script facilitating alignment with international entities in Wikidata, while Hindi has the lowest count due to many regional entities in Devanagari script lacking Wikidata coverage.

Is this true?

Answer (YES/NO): NO